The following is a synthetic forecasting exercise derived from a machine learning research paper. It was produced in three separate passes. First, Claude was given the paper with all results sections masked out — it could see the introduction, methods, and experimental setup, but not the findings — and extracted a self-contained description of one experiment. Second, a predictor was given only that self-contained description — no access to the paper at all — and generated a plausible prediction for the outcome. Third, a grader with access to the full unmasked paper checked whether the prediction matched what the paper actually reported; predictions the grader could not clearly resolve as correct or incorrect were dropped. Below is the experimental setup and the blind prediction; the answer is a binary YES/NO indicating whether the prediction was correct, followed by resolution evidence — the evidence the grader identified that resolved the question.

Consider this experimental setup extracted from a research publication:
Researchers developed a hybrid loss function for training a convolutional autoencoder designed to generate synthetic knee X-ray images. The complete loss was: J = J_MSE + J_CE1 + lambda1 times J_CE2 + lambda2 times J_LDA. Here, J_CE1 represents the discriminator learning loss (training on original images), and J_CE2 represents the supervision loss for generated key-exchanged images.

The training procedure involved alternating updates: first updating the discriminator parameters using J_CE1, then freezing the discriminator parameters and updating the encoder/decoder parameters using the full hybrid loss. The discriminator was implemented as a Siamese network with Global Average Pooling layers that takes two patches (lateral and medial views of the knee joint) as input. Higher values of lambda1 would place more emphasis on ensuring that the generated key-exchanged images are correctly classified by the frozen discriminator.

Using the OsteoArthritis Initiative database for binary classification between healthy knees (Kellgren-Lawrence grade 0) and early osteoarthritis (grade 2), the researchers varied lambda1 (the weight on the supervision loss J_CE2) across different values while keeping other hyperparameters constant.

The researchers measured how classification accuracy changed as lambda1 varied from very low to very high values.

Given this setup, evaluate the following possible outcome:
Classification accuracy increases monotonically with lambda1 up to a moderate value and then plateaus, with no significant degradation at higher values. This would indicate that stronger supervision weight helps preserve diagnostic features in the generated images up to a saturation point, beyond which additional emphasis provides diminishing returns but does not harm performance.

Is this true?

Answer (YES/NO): NO